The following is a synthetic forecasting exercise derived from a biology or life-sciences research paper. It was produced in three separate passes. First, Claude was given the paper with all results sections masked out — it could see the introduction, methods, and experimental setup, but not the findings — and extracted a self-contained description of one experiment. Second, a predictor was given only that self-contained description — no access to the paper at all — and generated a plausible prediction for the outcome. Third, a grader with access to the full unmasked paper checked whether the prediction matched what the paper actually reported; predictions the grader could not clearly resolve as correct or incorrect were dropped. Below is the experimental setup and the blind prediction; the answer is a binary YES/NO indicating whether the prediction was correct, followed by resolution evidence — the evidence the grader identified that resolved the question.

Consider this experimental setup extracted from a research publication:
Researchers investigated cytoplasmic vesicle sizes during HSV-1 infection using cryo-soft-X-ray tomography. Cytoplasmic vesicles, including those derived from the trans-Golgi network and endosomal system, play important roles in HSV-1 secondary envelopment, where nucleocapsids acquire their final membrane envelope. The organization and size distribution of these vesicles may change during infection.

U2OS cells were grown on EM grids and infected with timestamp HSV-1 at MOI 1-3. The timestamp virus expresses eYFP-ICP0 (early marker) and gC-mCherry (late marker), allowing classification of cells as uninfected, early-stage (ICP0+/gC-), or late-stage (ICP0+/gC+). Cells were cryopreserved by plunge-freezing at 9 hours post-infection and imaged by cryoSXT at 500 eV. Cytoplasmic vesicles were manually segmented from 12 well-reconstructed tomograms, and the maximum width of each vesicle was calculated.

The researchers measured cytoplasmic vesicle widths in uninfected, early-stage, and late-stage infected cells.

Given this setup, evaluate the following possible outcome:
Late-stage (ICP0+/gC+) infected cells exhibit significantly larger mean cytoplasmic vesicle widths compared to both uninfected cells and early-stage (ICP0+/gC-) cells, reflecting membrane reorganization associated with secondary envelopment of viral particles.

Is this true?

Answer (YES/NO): NO